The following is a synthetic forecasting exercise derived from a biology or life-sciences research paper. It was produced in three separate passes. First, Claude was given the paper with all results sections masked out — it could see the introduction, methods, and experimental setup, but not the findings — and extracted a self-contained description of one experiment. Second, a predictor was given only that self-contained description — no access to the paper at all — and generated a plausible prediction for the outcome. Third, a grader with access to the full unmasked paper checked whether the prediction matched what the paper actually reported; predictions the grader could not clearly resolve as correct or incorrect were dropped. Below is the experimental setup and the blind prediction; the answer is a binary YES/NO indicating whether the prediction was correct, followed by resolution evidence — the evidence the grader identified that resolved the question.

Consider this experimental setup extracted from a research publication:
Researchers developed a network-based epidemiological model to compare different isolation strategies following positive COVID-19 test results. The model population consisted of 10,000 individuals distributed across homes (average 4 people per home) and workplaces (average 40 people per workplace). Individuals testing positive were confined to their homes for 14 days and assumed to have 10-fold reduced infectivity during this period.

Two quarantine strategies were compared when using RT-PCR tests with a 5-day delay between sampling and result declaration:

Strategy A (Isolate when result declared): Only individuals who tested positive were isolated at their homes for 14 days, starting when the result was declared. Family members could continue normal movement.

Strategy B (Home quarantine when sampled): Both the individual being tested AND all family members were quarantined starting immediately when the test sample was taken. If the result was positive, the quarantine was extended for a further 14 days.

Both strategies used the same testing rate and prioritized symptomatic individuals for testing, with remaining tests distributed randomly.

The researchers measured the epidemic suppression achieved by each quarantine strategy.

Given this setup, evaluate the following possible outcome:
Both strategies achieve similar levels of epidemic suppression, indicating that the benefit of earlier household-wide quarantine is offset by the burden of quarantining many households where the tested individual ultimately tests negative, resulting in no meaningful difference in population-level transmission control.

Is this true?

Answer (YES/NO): NO